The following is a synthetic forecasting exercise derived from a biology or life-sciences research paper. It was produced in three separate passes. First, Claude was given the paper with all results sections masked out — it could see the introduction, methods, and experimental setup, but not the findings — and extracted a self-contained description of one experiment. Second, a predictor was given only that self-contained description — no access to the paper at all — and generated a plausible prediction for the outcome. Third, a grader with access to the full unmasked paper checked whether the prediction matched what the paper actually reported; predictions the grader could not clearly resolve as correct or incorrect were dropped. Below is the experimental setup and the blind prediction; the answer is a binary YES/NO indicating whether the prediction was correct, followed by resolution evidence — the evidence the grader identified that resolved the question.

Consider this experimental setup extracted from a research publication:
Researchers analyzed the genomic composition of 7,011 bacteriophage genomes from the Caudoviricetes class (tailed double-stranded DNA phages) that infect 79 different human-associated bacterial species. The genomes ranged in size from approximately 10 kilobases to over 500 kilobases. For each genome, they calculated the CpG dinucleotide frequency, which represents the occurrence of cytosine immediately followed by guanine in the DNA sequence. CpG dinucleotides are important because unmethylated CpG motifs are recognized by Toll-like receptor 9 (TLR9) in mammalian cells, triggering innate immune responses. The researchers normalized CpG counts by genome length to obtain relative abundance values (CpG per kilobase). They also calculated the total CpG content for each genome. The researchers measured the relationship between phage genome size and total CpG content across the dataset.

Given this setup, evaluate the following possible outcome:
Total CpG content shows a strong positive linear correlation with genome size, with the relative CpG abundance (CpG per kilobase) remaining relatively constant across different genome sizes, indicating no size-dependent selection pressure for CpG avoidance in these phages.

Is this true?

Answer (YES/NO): NO